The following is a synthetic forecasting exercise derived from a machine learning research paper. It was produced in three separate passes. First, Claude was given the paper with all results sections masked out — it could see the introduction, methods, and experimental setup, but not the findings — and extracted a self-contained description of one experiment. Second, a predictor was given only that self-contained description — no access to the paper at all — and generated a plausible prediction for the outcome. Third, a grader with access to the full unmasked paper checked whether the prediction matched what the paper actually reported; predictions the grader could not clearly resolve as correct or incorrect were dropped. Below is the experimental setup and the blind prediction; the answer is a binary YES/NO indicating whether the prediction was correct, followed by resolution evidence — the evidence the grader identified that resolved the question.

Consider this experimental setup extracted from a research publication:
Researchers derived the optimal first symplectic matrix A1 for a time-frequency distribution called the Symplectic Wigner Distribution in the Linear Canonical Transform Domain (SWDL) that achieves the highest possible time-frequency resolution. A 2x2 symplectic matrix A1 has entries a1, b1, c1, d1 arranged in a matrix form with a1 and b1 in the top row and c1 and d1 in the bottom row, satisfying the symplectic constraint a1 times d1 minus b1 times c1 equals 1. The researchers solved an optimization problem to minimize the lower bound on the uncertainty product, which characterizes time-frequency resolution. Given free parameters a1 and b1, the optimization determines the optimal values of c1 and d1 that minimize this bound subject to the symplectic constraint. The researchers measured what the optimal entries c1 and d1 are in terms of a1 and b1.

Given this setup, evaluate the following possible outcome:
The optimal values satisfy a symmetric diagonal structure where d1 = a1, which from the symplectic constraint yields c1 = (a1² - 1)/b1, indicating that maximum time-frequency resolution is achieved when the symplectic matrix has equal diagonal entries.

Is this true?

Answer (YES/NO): NO